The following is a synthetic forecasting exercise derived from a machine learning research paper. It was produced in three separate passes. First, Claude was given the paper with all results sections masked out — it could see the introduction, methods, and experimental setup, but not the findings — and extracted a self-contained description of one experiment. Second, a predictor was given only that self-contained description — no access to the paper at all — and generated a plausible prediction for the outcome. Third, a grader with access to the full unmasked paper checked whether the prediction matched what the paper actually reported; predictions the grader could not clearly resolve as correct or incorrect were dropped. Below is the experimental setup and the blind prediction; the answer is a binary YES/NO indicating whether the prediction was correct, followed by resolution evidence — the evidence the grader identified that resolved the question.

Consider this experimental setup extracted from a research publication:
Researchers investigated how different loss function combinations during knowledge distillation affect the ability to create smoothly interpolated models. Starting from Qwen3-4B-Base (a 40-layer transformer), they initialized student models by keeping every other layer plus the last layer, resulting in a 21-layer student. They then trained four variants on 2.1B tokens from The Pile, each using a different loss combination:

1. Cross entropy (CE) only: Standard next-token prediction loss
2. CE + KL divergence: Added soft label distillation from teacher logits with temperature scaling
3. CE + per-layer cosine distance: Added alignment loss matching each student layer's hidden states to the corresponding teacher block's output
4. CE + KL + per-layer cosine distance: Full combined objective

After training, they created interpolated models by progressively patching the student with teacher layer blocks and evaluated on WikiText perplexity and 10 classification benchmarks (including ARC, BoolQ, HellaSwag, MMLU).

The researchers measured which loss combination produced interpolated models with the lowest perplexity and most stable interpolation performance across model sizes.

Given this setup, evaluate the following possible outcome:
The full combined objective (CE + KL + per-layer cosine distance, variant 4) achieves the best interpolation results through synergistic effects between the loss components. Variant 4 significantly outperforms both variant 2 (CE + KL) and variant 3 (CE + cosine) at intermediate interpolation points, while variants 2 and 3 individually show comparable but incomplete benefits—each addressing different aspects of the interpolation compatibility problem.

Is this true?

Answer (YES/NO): NO